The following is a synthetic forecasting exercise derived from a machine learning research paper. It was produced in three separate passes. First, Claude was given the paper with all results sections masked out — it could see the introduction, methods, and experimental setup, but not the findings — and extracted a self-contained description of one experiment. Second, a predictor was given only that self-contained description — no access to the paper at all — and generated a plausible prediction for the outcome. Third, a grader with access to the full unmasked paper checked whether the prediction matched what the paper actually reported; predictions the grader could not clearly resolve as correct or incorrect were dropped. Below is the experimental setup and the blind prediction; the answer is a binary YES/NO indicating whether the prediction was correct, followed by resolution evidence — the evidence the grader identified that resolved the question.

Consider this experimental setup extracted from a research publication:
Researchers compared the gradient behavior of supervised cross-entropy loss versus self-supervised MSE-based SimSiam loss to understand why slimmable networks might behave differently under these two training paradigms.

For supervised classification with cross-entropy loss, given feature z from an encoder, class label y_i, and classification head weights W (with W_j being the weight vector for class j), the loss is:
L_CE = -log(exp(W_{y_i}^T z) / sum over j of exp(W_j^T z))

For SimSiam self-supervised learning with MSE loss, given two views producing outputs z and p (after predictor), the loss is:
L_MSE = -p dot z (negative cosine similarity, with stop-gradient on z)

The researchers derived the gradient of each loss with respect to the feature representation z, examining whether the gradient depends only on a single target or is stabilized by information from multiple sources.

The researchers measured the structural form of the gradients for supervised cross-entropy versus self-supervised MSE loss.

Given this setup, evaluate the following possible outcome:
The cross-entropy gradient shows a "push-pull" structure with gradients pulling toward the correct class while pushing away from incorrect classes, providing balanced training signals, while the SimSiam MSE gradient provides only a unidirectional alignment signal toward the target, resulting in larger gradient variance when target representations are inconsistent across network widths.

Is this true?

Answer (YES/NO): NO